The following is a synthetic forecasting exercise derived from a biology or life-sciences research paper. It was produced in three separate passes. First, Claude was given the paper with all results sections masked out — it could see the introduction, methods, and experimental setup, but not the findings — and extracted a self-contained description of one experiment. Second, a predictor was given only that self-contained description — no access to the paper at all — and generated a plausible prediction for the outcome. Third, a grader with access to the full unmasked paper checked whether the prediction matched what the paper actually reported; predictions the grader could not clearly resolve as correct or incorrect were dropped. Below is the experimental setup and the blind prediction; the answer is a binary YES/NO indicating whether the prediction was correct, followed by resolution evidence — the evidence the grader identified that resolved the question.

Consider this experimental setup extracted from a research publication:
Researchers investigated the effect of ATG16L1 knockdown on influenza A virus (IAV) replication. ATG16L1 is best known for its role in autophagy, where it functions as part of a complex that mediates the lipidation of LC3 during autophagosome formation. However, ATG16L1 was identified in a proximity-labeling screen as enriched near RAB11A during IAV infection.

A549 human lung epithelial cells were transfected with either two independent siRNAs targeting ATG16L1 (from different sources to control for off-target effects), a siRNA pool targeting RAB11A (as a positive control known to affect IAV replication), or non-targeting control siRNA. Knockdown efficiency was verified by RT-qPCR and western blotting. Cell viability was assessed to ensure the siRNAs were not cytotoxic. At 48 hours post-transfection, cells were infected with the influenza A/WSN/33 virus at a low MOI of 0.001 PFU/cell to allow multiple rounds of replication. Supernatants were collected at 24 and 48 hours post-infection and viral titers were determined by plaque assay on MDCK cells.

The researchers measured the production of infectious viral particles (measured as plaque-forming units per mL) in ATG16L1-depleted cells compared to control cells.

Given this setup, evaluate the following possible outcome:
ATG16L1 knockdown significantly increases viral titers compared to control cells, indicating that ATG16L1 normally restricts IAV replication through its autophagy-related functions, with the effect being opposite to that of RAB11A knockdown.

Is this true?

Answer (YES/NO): NO